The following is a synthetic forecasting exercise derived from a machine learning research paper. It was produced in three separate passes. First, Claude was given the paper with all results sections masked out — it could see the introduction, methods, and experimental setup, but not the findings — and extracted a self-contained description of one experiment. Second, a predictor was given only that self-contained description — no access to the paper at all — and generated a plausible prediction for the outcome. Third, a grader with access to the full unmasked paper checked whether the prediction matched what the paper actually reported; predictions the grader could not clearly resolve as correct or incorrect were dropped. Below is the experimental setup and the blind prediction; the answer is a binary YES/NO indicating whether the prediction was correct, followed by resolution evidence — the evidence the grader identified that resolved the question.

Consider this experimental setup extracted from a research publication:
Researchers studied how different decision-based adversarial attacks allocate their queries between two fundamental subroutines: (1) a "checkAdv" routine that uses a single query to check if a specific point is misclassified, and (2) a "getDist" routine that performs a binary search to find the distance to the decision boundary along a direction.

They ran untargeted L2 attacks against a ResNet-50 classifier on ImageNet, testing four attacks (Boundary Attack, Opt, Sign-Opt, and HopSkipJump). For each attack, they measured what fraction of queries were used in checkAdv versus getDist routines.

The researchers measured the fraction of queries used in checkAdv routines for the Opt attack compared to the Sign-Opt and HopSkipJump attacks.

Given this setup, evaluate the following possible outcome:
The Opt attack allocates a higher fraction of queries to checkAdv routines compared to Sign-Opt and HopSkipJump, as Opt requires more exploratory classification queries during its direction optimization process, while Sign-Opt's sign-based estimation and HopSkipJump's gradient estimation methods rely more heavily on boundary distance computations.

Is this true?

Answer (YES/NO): NO